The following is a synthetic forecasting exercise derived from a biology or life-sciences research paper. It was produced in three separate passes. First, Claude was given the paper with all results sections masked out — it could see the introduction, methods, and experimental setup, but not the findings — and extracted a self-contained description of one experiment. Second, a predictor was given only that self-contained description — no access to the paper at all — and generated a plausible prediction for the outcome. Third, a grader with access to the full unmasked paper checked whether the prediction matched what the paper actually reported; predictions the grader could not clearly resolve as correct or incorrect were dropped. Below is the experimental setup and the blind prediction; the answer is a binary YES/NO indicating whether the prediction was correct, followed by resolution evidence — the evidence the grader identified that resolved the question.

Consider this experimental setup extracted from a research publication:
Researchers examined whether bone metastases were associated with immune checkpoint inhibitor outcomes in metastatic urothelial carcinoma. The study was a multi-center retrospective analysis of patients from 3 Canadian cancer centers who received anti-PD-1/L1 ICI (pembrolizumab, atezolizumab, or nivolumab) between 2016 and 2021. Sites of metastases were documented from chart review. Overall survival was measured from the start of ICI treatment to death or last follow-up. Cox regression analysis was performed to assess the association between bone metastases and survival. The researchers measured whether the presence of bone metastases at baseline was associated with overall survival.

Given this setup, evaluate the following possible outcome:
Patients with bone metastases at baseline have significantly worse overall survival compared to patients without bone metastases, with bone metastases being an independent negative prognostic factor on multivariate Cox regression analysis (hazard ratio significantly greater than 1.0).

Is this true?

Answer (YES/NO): YES